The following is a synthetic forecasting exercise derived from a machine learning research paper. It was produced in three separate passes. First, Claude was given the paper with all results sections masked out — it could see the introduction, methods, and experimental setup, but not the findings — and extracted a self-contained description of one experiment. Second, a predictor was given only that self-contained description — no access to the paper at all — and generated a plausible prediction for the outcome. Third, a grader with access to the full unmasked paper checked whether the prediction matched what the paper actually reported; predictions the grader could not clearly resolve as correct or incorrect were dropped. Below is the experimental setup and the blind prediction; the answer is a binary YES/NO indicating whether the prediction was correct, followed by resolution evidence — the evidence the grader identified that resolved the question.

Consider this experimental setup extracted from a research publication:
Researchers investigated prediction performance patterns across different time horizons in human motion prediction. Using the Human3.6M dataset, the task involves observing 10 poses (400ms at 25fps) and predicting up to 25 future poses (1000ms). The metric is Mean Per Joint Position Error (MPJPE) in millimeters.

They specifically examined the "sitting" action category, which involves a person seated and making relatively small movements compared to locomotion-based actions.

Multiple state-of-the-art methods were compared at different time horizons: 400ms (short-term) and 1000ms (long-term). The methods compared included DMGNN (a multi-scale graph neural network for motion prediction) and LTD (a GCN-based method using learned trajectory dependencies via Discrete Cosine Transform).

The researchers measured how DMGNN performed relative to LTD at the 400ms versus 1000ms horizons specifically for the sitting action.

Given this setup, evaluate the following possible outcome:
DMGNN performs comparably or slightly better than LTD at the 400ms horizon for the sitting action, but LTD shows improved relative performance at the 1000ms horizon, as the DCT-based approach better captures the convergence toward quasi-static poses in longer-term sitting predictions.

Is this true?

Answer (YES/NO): NO